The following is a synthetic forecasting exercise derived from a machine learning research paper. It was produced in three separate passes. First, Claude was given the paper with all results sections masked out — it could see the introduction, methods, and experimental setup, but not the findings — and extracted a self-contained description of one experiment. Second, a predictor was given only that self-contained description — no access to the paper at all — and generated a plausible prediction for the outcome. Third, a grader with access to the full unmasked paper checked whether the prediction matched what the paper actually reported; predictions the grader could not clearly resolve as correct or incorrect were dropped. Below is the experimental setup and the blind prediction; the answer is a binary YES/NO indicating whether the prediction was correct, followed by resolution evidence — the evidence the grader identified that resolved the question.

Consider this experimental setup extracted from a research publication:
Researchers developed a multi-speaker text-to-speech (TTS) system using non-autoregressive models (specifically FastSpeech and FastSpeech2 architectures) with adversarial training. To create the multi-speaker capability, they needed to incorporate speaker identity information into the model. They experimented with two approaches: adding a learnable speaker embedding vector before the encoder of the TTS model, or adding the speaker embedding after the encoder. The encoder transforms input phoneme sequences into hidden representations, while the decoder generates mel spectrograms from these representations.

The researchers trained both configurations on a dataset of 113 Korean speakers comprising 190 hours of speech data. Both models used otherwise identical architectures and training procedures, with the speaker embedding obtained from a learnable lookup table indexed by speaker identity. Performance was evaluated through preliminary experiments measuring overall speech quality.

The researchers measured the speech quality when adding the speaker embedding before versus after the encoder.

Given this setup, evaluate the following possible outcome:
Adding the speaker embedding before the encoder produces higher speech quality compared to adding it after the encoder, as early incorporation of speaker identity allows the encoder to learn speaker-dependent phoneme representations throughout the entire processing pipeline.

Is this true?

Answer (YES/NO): NO